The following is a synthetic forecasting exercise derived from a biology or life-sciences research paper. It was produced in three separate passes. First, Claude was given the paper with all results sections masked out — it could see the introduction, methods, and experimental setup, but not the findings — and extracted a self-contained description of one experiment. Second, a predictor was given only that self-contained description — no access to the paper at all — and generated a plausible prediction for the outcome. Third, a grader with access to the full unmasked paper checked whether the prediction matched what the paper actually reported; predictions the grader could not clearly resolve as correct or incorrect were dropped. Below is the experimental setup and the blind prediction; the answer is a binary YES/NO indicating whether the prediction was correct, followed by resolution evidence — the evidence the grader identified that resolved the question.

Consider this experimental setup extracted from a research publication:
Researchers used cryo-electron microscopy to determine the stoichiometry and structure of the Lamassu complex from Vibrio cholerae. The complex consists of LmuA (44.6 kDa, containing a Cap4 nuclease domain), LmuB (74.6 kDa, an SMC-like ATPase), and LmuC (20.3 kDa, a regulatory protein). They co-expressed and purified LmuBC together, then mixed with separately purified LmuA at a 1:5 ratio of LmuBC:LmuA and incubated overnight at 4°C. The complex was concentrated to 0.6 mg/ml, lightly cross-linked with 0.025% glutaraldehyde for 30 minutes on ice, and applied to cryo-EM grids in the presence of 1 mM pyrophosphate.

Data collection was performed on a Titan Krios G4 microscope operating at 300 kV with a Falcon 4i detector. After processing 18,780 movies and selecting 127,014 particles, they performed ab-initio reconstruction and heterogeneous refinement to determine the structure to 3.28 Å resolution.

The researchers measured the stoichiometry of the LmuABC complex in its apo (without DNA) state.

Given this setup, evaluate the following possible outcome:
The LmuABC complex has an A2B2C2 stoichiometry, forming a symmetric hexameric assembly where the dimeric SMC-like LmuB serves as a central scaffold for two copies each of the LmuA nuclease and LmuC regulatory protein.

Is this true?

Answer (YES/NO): NO